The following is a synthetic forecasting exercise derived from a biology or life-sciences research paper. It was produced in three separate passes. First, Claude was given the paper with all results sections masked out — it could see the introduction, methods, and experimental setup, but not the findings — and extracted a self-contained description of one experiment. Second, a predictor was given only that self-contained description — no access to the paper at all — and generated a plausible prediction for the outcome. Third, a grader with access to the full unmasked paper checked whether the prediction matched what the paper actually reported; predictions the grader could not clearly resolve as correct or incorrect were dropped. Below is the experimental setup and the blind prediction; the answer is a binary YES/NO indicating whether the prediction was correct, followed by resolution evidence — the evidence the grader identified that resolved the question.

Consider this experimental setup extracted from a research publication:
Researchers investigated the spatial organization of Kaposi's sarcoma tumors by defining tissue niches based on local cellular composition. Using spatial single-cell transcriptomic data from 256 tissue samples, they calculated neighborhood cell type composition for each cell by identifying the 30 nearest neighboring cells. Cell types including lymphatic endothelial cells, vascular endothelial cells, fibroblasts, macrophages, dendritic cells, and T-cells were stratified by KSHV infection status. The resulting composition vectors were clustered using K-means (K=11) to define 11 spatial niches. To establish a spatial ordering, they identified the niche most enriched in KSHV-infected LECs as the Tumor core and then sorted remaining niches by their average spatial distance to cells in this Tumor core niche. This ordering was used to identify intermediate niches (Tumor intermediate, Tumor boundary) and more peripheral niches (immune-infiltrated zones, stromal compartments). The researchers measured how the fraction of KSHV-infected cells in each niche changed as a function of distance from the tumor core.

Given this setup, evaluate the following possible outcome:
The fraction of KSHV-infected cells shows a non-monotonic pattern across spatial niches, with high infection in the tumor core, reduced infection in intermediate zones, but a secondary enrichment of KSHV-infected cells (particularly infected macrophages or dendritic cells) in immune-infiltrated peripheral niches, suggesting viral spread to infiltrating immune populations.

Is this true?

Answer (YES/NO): NO